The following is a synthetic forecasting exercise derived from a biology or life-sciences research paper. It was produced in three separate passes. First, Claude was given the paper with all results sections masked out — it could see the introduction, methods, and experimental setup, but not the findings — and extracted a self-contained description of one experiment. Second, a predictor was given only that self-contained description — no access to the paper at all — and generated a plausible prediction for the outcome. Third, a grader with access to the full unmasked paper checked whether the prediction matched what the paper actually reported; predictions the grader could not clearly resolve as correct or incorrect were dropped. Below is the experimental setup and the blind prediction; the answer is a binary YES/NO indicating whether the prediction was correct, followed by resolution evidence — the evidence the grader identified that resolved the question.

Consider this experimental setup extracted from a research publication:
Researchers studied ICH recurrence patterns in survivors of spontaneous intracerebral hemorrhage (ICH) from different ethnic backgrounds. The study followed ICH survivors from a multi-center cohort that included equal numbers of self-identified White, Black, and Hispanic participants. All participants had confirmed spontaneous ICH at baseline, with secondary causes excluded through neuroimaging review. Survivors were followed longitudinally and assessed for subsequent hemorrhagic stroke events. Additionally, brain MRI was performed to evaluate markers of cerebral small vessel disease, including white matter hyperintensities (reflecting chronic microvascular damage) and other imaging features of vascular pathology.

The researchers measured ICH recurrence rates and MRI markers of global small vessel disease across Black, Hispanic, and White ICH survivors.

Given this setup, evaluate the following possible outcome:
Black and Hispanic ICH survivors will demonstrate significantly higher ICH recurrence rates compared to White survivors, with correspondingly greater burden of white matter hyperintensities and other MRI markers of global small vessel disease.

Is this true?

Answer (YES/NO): YES